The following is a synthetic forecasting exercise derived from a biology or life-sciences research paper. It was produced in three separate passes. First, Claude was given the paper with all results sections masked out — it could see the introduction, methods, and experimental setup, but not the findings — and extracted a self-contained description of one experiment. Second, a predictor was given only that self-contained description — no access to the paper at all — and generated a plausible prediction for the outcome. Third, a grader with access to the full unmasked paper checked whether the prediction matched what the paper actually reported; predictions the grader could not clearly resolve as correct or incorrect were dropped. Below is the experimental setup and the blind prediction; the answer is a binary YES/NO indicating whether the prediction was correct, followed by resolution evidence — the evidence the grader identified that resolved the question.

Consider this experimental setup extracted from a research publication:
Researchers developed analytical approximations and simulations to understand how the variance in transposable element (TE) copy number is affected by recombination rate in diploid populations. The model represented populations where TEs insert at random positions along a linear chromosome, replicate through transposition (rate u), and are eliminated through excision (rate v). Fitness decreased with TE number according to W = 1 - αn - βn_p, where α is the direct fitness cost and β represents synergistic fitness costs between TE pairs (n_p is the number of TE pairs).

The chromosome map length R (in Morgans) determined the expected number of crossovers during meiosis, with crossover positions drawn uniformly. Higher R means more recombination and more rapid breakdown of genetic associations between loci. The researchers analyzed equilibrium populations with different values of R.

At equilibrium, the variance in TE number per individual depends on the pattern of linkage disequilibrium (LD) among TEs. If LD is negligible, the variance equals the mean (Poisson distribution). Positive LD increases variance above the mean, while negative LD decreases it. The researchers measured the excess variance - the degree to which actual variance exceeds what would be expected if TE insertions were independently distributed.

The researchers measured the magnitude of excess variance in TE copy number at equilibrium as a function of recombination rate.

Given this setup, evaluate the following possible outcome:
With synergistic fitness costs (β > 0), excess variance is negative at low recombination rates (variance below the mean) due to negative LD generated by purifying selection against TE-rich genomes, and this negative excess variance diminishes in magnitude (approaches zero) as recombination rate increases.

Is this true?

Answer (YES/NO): NO